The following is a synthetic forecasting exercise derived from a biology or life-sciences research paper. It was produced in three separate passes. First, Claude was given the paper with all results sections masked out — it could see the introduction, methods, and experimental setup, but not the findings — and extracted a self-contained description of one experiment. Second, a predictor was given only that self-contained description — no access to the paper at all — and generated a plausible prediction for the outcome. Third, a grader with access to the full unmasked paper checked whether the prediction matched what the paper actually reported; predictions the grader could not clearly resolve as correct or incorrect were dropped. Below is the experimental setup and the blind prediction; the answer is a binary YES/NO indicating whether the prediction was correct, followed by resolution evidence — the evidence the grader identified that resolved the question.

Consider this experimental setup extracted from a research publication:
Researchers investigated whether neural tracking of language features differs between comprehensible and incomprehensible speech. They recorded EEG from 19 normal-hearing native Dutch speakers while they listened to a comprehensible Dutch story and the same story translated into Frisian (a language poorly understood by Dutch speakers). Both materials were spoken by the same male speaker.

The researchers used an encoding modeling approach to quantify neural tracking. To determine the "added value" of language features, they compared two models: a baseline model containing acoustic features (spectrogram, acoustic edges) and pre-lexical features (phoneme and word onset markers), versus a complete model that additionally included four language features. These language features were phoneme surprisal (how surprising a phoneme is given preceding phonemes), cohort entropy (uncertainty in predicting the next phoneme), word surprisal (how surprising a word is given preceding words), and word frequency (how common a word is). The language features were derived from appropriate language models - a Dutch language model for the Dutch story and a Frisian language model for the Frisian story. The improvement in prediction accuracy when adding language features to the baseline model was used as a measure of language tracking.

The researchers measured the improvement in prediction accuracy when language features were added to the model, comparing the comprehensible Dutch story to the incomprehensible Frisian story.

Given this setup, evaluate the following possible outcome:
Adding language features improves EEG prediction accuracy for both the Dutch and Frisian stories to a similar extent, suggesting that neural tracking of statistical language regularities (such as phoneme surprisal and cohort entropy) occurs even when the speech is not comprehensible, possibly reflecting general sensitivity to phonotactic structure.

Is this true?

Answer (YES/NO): NO